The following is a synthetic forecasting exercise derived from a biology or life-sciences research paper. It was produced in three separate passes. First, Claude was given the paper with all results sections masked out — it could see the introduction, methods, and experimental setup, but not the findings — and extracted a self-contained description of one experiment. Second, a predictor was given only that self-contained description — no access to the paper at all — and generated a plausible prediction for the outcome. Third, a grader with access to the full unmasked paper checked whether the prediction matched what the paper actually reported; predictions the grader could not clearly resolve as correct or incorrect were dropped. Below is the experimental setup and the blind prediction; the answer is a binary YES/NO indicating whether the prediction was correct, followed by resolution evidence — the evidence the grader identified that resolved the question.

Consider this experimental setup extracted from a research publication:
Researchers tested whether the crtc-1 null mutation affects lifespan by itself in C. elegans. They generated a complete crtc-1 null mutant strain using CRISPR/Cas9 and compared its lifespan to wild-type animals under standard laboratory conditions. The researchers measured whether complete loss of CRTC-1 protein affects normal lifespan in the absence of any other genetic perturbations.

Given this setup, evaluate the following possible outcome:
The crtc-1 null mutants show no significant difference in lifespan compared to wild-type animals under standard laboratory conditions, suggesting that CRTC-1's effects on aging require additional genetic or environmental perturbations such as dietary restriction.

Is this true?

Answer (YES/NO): YES